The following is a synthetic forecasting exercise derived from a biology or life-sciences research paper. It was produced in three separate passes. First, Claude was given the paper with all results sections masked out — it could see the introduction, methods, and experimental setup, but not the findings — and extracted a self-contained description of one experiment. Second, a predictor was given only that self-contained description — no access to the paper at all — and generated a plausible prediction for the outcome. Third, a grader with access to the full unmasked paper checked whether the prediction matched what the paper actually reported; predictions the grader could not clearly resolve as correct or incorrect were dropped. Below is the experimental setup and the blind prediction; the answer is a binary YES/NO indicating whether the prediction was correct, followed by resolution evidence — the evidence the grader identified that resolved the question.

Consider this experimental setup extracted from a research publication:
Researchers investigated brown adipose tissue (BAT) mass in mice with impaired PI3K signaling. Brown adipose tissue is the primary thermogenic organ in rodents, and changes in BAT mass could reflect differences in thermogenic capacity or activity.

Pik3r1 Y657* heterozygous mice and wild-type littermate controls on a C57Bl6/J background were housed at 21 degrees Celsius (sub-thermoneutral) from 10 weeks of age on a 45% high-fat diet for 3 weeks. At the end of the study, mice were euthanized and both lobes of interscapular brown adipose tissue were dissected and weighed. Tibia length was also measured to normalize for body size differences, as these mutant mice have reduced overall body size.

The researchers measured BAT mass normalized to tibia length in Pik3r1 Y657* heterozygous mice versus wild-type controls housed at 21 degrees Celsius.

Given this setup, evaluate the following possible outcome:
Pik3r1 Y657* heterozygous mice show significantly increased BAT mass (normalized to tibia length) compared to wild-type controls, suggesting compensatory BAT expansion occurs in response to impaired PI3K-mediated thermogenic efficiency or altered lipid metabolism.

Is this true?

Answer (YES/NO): NO